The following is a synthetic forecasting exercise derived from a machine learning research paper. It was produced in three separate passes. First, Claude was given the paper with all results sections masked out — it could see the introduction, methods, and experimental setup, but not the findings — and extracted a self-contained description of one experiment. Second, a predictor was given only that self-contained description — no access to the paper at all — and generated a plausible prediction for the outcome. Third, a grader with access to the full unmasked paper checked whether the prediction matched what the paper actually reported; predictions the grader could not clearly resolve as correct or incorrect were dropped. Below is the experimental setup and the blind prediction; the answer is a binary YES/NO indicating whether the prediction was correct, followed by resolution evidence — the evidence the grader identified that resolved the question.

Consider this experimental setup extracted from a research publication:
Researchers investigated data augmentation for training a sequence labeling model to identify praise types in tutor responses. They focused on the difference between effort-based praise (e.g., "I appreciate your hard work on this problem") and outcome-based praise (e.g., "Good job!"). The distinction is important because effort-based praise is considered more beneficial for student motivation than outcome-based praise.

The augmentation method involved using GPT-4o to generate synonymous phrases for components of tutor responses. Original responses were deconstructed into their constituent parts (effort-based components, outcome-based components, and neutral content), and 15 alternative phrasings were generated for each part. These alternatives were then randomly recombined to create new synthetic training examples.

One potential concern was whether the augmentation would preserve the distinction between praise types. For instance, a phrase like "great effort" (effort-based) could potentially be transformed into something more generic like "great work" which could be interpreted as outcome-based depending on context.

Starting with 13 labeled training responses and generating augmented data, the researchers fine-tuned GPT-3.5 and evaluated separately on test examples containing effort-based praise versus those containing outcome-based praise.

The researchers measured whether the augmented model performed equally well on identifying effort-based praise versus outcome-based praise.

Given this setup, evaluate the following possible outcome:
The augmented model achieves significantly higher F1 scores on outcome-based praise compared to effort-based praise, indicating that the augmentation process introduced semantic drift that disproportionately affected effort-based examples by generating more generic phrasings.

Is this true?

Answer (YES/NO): NO